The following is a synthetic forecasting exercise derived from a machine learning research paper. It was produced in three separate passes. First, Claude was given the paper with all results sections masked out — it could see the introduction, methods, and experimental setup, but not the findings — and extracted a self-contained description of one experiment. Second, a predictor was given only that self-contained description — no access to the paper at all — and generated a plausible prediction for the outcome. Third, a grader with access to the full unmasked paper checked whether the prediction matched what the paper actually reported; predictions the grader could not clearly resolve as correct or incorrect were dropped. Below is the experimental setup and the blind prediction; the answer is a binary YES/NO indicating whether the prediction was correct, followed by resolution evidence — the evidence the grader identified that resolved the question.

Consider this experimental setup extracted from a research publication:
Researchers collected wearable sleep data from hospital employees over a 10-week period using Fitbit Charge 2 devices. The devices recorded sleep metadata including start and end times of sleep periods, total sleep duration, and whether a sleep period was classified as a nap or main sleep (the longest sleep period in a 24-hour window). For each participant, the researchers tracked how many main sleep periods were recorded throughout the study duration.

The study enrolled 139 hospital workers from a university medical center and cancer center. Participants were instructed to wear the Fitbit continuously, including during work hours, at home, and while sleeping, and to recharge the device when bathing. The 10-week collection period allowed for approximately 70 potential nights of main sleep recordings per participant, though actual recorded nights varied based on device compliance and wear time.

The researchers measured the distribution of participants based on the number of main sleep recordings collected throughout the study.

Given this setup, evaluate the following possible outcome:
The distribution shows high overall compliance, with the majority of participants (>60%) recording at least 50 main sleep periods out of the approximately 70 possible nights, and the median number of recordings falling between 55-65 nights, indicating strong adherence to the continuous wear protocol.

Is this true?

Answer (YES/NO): NO